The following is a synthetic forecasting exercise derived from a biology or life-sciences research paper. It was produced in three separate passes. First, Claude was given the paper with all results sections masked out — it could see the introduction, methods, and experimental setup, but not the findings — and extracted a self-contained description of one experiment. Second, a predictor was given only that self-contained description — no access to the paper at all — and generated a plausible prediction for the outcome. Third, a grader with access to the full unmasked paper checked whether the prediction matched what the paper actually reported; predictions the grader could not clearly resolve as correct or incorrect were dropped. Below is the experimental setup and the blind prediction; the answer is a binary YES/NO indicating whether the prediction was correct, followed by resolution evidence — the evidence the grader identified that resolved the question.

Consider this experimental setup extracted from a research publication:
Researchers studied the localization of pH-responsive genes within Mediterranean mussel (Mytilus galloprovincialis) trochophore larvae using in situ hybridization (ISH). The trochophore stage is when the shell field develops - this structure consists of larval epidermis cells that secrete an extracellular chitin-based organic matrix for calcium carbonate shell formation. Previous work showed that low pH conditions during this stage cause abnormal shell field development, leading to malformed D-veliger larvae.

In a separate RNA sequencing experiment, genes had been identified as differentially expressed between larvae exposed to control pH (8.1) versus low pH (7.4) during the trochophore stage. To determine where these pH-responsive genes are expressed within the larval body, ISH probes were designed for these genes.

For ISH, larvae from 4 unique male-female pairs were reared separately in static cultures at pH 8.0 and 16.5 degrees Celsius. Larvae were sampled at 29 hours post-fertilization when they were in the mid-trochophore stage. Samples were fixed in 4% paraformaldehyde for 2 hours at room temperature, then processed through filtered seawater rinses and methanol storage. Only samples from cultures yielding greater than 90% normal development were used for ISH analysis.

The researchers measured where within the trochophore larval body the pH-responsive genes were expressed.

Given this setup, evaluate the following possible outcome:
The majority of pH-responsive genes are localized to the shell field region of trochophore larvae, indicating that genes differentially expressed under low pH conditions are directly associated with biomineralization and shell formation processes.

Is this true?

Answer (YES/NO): YES